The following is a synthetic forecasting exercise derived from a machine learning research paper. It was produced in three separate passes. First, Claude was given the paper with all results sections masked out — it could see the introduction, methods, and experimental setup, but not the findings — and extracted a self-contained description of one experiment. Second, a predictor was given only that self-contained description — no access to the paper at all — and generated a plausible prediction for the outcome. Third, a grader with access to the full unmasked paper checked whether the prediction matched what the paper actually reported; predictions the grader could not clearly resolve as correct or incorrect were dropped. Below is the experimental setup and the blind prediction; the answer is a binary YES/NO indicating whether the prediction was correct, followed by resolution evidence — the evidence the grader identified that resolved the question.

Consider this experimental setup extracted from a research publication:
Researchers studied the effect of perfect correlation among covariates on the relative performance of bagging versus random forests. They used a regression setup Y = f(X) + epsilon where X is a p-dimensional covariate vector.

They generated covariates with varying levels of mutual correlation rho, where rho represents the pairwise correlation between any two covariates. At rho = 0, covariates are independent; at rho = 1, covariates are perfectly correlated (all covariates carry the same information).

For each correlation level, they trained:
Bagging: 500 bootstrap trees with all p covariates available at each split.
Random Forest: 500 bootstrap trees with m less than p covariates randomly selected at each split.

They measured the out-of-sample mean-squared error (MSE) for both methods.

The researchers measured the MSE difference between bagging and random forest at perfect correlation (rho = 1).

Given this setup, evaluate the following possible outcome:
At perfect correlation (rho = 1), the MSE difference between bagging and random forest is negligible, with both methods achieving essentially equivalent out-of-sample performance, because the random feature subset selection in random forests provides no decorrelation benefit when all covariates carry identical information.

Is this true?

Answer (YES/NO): YES